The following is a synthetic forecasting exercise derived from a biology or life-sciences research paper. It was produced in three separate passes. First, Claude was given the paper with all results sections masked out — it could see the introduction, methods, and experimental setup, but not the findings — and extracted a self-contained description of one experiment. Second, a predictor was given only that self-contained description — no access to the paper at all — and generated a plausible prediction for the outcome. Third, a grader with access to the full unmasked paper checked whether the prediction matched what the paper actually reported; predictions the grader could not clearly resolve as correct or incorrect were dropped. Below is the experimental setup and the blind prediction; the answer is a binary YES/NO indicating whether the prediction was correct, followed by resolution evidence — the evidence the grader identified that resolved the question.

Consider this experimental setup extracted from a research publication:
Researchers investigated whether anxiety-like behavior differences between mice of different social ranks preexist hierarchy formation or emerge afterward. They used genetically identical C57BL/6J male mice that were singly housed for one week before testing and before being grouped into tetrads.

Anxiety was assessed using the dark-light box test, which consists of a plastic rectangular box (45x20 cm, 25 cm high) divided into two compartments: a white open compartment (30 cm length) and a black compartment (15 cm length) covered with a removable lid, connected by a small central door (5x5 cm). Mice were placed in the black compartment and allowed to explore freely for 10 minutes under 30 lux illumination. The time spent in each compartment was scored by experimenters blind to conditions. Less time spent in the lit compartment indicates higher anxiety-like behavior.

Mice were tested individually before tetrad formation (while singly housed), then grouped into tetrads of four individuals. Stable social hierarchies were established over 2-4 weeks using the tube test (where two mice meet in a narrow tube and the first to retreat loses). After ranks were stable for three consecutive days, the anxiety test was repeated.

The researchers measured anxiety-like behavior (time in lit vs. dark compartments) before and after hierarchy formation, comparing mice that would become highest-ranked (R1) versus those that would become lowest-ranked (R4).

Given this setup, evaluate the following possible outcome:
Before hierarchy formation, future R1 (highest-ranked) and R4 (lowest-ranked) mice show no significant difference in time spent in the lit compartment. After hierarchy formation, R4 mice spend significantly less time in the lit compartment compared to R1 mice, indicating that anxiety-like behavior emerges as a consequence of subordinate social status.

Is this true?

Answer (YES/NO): NO